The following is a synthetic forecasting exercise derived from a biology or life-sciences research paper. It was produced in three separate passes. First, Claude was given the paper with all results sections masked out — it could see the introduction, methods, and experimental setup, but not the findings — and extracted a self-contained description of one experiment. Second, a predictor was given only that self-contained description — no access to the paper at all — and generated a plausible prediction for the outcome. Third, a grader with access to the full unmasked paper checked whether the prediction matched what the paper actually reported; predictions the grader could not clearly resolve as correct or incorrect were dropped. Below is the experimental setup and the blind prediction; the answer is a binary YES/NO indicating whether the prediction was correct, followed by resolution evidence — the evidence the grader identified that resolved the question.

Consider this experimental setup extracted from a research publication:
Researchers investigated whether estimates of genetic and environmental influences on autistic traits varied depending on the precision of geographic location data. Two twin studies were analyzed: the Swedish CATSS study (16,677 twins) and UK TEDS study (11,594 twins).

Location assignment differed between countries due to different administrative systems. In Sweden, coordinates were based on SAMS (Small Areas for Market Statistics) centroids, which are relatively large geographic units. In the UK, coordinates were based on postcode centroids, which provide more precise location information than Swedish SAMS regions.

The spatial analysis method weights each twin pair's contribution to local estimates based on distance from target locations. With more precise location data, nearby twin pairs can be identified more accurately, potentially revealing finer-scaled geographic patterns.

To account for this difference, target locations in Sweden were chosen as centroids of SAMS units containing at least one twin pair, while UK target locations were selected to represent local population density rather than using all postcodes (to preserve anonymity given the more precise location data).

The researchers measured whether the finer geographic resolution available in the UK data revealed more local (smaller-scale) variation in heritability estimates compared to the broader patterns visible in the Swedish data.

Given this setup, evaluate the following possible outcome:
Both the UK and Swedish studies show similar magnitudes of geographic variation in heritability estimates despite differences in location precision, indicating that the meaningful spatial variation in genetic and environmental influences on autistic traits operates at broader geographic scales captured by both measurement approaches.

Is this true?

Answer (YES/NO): NO